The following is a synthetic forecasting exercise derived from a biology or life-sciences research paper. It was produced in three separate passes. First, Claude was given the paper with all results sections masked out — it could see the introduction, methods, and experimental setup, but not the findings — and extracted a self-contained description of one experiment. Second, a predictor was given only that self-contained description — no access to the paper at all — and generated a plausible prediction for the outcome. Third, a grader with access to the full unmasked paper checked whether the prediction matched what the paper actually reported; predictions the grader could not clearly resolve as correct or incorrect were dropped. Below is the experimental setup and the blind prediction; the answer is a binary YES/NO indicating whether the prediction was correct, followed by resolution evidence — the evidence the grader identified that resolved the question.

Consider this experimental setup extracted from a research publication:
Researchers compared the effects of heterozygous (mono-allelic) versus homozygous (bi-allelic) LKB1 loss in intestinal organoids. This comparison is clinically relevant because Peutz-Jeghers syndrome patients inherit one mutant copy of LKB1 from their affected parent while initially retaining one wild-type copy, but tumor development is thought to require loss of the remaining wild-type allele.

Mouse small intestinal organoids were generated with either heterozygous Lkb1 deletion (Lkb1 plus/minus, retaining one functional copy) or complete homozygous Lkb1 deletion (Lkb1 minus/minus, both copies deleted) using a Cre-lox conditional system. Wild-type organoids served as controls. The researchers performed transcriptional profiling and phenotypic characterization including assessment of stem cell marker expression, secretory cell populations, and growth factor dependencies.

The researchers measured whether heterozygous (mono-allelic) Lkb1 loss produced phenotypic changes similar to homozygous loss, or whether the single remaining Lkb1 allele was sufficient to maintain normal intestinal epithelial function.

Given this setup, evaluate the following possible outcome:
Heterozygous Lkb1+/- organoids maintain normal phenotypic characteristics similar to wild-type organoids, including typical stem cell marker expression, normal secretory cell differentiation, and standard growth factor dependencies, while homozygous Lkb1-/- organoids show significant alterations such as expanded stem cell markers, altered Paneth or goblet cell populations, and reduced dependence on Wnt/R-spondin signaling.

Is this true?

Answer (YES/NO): NO